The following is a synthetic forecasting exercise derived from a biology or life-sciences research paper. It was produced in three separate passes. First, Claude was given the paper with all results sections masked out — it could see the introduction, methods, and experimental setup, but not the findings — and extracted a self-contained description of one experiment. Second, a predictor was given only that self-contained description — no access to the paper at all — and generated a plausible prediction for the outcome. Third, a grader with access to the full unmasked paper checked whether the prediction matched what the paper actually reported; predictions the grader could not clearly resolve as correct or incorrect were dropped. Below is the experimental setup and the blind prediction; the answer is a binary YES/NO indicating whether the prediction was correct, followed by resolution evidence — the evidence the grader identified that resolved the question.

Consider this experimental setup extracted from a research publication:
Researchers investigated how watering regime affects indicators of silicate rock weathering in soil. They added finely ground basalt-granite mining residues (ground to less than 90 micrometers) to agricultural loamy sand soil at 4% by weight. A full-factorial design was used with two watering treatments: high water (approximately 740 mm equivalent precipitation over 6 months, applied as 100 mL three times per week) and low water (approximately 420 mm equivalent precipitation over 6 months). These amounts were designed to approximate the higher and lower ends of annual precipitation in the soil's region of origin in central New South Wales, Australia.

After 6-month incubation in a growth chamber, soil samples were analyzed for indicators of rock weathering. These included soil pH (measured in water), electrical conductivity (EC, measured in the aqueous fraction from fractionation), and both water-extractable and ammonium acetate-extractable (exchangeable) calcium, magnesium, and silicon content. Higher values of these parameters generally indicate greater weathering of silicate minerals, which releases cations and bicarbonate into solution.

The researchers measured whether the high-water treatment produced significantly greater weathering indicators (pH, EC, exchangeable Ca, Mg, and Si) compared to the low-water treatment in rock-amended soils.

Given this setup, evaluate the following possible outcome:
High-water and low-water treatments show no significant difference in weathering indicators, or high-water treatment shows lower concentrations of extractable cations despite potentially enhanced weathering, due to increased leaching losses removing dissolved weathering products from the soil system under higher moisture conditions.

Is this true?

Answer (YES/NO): YES